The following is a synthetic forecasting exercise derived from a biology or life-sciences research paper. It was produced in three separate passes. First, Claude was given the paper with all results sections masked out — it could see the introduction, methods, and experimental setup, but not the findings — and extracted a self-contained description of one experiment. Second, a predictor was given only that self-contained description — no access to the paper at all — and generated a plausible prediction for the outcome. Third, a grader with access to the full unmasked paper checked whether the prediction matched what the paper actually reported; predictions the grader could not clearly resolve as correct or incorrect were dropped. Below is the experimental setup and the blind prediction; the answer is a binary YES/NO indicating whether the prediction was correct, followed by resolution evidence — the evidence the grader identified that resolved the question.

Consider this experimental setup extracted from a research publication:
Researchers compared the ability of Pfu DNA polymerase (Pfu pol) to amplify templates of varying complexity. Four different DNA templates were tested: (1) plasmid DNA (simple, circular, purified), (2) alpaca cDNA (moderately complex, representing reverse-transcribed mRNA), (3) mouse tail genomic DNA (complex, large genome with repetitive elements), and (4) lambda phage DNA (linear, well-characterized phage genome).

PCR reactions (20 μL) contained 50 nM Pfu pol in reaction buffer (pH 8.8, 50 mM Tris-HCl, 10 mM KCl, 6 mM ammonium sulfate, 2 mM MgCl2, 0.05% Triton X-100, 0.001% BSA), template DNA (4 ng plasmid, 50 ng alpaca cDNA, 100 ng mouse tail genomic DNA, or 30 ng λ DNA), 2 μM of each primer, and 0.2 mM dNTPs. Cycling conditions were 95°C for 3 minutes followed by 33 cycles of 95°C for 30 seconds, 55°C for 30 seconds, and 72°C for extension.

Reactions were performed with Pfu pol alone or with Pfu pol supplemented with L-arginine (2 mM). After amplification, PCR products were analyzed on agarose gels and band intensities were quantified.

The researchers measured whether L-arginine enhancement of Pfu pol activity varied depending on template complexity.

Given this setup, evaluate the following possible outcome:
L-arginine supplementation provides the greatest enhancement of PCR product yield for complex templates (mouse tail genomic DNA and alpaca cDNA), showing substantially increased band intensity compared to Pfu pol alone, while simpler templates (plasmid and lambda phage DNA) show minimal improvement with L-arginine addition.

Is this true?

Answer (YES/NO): NO